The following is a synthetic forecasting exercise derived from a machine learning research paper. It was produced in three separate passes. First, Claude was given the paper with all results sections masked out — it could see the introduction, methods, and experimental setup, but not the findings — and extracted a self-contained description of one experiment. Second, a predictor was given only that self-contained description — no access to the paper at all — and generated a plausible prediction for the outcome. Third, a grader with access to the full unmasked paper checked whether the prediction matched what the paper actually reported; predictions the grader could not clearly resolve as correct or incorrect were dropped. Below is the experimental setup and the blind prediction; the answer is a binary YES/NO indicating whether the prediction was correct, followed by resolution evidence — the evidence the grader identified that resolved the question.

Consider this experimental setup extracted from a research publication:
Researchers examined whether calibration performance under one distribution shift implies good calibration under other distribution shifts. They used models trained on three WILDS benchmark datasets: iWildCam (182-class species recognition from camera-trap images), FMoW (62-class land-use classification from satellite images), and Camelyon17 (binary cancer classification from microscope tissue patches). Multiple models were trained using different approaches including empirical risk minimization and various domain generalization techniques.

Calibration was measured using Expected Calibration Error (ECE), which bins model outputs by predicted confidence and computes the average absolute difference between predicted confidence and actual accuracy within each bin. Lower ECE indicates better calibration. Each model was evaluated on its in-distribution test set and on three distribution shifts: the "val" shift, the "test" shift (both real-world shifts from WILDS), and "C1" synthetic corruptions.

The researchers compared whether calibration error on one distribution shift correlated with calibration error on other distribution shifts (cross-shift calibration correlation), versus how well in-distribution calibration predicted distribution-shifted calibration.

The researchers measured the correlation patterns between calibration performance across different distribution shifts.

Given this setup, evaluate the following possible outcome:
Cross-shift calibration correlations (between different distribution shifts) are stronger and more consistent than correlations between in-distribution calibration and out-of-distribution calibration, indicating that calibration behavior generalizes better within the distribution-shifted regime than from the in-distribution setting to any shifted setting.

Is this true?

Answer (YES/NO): NO